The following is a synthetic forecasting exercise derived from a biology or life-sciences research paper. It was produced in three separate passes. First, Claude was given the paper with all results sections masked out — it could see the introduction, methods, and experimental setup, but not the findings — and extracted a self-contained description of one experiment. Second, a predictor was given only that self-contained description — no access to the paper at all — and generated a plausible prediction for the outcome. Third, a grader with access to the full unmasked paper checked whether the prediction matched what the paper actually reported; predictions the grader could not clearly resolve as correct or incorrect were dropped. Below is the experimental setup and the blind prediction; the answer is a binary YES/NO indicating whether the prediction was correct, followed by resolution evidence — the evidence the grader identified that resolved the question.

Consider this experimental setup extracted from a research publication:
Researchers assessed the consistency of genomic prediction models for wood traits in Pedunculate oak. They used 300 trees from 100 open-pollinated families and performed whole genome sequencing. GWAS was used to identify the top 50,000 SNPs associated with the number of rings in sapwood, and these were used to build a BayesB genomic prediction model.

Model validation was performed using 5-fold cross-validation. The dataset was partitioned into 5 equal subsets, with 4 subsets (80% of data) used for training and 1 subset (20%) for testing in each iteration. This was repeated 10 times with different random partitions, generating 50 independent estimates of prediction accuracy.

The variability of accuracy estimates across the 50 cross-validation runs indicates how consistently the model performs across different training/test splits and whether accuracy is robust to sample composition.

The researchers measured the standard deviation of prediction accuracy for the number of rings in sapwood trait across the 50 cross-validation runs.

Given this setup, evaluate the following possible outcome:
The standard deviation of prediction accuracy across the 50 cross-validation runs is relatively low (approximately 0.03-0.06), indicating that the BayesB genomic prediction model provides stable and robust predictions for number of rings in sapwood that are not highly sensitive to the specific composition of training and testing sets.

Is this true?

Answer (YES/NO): NO